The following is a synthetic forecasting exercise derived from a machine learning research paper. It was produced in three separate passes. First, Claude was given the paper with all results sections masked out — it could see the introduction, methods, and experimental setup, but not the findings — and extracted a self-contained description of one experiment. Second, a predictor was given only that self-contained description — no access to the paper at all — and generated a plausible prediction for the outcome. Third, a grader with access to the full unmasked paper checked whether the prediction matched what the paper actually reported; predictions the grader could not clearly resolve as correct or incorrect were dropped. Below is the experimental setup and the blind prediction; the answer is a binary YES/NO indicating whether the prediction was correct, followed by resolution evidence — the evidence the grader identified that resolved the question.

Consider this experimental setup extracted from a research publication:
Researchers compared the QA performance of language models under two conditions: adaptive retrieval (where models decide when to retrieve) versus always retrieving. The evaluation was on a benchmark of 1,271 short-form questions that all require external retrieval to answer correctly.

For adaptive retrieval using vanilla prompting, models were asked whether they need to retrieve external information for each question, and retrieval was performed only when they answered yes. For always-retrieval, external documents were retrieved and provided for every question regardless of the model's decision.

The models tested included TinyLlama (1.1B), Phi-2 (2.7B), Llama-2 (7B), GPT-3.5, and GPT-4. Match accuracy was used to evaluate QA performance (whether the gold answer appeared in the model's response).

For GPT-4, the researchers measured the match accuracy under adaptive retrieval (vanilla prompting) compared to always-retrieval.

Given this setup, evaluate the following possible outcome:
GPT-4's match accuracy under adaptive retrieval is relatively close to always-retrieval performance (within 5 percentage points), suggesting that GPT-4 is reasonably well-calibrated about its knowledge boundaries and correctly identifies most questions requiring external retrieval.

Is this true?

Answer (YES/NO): NO